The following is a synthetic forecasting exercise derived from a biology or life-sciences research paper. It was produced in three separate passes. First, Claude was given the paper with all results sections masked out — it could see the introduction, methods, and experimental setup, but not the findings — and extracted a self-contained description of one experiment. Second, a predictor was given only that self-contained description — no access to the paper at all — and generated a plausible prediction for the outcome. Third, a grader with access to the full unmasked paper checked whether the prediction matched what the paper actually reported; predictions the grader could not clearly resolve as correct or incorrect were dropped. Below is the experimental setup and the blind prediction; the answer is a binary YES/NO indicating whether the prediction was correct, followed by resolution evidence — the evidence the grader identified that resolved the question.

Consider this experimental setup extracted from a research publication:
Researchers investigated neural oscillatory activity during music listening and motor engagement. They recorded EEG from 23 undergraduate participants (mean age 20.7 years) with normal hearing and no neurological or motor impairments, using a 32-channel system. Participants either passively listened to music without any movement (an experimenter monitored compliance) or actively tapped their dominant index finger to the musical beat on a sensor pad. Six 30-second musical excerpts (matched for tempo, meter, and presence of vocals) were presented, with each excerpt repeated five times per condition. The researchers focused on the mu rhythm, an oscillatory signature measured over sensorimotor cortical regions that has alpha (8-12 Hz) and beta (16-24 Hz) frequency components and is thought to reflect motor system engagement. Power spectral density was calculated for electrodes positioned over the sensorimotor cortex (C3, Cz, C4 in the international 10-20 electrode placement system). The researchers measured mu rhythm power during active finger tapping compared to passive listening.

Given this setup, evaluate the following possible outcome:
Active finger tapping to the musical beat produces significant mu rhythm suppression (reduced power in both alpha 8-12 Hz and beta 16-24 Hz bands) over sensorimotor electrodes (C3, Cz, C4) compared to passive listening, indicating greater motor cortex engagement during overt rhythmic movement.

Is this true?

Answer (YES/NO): YES